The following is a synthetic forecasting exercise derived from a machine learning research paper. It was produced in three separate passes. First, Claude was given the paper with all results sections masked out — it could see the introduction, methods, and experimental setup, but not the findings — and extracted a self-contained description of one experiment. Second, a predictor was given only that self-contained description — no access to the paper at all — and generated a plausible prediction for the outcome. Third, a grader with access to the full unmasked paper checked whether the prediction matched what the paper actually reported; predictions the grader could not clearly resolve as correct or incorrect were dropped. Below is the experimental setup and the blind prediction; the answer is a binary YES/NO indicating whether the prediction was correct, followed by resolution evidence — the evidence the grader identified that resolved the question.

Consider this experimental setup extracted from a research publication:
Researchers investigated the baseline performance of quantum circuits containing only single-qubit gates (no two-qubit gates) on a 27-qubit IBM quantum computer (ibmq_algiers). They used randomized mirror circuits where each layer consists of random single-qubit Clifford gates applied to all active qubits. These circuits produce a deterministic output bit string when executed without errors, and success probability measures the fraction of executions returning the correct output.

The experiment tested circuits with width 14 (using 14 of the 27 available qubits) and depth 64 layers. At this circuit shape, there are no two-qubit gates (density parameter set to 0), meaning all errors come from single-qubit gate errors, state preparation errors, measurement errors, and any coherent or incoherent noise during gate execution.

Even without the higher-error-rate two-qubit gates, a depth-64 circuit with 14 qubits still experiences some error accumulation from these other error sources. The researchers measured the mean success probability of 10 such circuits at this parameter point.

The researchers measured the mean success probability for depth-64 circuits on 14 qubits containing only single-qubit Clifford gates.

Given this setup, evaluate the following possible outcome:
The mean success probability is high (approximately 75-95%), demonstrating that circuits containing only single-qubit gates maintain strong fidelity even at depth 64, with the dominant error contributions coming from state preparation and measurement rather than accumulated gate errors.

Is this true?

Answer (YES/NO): NO